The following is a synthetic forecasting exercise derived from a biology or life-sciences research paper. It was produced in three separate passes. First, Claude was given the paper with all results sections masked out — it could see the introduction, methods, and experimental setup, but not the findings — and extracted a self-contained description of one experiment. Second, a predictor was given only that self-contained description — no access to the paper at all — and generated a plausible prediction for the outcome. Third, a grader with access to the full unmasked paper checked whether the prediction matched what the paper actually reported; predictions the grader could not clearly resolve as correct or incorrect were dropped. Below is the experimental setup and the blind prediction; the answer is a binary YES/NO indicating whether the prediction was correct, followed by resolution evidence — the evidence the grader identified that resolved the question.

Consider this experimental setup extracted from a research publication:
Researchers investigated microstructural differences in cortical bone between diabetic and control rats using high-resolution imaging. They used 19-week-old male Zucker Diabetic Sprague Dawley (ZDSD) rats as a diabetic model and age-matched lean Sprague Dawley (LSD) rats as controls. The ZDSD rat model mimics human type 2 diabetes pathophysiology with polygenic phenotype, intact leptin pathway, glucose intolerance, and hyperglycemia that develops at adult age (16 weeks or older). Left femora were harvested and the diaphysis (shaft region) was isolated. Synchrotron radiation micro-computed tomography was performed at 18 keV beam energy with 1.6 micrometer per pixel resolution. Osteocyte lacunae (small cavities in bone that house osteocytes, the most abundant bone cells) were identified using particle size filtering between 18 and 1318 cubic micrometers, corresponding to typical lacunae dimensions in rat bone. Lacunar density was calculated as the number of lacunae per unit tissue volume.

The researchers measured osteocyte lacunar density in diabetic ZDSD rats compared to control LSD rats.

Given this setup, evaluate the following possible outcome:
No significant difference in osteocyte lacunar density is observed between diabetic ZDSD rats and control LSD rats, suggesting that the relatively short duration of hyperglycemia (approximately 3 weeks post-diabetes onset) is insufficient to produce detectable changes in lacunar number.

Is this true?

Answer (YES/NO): NO